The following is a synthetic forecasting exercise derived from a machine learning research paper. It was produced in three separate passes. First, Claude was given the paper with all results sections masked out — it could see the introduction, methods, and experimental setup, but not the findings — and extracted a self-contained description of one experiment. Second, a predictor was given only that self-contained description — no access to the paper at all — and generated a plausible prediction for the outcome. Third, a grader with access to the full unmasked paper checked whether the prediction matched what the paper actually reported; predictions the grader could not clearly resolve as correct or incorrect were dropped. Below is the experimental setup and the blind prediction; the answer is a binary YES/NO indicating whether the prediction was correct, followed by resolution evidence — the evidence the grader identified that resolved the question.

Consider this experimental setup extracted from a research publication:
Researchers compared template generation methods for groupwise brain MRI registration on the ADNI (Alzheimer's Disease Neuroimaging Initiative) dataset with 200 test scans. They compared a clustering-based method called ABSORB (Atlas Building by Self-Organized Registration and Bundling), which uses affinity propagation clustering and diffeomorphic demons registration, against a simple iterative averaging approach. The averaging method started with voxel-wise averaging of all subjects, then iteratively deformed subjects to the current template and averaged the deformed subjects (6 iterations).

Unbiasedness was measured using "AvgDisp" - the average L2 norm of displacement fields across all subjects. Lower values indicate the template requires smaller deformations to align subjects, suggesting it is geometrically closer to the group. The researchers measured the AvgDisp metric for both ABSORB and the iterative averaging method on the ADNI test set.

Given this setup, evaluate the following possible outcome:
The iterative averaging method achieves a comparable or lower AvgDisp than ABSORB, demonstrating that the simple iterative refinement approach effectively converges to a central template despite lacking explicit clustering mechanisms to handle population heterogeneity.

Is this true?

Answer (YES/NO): NO